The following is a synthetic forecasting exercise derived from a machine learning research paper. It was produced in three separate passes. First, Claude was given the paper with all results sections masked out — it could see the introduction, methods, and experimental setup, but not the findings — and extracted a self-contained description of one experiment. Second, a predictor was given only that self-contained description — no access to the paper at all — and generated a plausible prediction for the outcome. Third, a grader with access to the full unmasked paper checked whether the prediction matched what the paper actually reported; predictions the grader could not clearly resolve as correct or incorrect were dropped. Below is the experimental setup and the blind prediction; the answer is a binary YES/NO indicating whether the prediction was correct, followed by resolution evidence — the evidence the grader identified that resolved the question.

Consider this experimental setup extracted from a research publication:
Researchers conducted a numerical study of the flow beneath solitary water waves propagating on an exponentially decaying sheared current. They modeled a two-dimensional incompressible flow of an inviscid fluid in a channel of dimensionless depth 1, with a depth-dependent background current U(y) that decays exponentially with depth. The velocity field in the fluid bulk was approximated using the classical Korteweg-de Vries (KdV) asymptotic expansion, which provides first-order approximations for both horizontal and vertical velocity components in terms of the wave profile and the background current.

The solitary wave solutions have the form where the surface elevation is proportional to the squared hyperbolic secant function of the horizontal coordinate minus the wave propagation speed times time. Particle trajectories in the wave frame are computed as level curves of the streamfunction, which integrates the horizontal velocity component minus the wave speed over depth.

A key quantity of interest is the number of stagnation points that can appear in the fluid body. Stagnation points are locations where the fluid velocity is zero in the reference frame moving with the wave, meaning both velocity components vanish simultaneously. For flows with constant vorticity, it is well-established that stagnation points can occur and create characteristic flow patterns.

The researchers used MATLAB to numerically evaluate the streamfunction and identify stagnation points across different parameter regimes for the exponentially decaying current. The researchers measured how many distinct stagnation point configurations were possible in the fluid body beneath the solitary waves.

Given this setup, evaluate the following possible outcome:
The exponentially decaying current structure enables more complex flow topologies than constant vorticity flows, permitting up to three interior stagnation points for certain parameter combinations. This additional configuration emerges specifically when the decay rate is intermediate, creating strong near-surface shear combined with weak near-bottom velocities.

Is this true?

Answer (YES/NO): NO